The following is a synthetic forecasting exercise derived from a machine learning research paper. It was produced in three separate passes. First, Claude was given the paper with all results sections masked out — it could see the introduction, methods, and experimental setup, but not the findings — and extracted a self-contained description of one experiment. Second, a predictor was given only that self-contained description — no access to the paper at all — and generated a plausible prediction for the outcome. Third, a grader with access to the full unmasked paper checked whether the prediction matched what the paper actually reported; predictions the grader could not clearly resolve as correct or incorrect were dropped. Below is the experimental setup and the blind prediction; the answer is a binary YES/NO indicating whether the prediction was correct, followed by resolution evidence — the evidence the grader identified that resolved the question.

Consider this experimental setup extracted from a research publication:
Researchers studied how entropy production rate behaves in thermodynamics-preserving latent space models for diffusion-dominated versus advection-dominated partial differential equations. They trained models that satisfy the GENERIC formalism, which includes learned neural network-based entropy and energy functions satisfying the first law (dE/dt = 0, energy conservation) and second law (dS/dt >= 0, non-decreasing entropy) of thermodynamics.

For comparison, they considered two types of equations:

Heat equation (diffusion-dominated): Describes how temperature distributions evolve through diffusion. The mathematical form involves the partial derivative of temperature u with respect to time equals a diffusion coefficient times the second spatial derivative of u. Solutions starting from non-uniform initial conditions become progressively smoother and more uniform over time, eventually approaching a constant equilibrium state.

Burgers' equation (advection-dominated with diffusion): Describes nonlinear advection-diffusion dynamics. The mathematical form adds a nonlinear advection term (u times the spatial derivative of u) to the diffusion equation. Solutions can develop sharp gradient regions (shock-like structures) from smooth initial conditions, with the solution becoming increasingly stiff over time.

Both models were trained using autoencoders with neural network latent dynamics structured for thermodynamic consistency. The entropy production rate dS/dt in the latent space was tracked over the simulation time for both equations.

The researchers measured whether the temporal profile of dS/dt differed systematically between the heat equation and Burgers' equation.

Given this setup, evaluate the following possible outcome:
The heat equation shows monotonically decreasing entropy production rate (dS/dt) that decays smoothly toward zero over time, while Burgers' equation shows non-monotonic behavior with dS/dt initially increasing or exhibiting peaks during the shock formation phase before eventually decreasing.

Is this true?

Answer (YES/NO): NO